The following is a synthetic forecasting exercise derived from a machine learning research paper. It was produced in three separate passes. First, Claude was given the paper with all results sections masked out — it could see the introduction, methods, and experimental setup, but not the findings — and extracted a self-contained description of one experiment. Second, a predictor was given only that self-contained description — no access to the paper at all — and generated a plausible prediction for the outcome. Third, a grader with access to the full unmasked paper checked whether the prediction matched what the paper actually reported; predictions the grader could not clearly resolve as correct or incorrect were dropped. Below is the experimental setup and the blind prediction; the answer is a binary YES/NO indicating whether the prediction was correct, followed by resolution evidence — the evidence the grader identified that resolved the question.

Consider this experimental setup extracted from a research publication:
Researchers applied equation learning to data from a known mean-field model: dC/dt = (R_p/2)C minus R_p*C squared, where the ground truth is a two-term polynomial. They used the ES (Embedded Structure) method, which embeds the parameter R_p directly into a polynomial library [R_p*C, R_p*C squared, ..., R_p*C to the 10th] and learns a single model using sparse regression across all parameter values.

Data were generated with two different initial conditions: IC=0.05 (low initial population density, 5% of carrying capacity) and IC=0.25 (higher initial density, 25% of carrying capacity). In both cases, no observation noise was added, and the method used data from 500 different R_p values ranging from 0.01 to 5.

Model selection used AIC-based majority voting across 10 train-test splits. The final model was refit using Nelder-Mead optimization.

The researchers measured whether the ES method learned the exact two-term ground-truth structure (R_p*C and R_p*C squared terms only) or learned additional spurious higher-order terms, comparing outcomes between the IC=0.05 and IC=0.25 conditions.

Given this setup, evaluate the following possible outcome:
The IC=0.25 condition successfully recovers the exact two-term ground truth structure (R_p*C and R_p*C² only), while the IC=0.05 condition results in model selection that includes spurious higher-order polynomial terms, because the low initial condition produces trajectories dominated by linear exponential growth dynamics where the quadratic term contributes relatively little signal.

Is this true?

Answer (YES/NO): NO